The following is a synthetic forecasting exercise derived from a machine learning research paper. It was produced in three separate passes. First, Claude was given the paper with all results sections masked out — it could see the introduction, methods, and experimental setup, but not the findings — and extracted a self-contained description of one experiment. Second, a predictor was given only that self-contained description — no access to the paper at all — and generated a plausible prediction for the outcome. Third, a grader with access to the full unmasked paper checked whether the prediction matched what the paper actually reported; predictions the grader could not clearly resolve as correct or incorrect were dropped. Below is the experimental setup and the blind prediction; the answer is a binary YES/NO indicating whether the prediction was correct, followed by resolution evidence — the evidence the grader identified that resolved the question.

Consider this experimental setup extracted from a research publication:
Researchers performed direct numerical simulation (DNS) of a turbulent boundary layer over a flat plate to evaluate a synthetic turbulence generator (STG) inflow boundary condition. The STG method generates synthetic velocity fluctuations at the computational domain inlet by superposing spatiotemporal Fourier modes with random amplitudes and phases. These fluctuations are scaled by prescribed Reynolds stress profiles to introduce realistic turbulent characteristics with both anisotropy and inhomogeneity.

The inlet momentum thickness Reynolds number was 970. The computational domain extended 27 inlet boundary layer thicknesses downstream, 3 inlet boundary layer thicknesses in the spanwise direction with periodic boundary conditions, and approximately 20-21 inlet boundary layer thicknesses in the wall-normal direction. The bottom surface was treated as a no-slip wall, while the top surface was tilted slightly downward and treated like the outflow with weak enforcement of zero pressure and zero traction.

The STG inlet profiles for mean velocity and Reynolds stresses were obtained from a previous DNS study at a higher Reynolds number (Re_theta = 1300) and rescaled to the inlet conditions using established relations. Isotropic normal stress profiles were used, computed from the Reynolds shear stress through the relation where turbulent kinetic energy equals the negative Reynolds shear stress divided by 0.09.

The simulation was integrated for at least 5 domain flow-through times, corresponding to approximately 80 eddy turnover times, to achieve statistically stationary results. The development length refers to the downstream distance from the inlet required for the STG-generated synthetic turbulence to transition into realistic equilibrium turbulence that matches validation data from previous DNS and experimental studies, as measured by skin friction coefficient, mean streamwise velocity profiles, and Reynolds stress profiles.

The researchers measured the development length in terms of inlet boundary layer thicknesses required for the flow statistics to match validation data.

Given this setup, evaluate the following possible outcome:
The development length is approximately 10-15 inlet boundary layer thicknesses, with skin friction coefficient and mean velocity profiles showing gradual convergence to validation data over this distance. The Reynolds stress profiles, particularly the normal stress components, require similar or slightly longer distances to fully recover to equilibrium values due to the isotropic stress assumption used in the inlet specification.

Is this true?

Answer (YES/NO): NO